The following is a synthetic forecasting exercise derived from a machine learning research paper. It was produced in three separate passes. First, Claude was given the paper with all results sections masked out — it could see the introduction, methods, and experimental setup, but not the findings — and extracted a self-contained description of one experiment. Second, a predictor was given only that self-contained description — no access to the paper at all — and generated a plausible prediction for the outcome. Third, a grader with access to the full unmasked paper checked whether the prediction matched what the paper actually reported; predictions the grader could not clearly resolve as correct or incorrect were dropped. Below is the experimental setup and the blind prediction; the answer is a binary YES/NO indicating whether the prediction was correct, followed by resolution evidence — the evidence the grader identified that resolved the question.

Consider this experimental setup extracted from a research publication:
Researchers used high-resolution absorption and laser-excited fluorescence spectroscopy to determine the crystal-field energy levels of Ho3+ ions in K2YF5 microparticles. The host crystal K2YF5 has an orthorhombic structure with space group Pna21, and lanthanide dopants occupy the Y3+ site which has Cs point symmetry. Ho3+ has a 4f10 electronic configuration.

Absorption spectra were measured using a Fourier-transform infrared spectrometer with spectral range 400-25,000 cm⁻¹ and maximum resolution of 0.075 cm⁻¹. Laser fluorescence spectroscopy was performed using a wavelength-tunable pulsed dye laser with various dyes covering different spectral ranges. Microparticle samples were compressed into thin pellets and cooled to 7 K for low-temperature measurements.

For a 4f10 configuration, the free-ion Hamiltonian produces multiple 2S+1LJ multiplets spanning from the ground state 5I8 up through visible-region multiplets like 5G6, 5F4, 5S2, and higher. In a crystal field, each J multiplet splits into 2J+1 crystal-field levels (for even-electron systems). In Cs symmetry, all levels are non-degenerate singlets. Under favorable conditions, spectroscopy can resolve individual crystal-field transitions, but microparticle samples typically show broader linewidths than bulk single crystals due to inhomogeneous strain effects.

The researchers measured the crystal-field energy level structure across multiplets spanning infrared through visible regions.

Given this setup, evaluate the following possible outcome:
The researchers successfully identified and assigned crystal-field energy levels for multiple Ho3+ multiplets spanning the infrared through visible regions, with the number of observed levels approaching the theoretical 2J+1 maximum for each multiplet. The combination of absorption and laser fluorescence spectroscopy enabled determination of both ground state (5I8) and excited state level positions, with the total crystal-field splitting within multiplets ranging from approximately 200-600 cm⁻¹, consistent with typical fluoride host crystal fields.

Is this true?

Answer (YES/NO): NO